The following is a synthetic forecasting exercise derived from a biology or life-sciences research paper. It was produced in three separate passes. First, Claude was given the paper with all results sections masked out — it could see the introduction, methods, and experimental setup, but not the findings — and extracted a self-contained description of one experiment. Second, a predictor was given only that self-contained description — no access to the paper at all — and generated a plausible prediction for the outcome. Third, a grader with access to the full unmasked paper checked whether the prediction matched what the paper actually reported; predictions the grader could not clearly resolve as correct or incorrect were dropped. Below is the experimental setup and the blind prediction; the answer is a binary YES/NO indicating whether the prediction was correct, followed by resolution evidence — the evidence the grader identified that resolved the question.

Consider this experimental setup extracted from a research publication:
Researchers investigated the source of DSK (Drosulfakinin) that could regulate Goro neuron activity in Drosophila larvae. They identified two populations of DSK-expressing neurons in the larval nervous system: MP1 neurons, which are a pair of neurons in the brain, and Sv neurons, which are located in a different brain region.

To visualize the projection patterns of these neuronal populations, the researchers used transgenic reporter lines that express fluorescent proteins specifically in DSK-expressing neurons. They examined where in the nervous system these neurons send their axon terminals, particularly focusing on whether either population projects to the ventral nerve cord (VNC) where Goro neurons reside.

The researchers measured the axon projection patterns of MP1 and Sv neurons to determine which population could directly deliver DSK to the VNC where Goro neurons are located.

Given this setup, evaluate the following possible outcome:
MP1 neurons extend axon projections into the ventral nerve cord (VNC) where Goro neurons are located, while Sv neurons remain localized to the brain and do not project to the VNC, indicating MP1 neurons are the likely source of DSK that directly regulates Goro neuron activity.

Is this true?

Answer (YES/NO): YES